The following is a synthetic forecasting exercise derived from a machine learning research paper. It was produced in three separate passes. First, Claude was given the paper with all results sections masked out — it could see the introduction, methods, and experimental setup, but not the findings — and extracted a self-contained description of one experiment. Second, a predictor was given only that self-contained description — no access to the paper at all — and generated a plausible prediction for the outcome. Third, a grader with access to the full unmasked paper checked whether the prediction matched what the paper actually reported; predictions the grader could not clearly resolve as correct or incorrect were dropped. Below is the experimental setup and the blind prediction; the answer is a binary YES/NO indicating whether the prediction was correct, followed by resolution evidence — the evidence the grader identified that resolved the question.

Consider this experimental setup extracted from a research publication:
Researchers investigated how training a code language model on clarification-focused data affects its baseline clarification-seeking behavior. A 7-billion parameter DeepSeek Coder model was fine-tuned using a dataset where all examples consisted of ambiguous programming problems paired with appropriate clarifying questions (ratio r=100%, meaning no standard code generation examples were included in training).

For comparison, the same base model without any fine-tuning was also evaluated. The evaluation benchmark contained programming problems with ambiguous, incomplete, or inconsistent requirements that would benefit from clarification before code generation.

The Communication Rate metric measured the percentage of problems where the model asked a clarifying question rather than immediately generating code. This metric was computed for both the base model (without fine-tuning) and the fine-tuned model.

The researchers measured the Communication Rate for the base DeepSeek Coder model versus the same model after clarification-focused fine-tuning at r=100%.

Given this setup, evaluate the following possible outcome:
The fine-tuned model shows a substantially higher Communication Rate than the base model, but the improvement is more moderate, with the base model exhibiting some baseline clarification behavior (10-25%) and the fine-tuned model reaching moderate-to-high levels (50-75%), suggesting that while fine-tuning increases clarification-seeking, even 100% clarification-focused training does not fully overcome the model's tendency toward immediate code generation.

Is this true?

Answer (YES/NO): YES